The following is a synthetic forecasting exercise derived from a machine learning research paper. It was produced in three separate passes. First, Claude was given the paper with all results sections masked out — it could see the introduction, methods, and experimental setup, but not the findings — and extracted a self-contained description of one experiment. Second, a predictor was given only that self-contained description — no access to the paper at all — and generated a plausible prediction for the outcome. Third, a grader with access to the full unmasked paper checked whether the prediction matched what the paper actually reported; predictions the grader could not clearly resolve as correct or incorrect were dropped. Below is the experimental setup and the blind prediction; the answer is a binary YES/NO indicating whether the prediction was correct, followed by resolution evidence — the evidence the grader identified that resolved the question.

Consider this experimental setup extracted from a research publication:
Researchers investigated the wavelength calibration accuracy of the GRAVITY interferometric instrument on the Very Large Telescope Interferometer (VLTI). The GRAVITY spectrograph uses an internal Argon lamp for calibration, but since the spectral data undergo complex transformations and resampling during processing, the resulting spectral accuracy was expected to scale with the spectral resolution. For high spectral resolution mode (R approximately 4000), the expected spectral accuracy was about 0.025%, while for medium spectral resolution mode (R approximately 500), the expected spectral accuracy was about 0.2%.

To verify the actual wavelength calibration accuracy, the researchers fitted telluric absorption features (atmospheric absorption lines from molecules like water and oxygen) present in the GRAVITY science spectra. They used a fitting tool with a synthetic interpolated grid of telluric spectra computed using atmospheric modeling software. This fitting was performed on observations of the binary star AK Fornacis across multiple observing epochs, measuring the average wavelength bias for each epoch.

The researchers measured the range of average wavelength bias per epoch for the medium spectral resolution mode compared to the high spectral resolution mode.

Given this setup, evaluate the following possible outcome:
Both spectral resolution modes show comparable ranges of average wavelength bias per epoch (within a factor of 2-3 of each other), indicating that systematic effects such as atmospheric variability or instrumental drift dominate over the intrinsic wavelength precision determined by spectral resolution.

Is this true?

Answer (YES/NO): YES